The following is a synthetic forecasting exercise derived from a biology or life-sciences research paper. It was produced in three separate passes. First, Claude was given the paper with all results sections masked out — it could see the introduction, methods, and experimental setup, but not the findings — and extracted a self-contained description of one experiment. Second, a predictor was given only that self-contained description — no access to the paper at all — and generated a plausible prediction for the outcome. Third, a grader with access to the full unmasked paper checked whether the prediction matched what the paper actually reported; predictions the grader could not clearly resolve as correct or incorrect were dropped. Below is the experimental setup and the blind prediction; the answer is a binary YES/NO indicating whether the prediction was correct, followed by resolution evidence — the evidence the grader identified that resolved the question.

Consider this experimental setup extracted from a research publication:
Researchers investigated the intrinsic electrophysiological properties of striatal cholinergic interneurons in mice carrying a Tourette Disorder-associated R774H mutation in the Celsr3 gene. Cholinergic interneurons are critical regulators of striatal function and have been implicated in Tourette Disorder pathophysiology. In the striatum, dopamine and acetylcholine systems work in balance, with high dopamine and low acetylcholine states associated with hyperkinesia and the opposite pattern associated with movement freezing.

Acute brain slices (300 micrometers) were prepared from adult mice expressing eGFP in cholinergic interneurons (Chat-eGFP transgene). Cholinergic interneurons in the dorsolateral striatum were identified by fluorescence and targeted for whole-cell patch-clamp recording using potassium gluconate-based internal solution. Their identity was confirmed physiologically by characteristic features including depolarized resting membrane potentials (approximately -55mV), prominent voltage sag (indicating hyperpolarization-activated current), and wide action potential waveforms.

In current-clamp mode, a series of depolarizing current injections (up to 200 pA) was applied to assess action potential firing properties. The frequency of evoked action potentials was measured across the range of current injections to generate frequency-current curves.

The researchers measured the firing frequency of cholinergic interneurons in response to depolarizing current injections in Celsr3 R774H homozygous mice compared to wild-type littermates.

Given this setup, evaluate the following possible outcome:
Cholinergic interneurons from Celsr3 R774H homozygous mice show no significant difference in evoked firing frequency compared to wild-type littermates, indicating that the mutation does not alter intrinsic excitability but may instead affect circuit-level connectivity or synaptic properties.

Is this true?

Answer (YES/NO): NO